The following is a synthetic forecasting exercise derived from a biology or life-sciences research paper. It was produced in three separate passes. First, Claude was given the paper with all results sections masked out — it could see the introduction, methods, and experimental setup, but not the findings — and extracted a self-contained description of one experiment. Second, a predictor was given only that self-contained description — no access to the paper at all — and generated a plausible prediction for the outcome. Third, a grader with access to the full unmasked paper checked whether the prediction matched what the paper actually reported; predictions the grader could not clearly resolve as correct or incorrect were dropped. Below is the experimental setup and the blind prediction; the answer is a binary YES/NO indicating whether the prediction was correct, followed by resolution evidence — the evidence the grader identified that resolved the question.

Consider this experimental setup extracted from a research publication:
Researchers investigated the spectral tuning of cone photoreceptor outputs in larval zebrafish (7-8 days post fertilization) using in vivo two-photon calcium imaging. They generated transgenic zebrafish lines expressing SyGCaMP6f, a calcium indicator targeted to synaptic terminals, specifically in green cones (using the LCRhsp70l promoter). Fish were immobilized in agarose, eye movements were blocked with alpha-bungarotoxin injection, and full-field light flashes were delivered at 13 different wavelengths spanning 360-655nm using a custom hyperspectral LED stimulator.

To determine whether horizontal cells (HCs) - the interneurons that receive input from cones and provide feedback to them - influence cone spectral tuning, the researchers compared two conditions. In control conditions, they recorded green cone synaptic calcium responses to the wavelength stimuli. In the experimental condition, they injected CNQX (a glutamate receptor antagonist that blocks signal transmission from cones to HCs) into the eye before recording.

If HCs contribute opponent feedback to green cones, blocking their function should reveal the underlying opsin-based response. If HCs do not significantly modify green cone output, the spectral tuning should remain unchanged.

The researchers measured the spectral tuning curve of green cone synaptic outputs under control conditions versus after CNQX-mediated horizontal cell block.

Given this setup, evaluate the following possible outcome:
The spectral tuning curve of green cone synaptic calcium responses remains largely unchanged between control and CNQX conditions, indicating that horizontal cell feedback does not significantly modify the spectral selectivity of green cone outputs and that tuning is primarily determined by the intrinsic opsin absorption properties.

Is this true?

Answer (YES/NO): NO